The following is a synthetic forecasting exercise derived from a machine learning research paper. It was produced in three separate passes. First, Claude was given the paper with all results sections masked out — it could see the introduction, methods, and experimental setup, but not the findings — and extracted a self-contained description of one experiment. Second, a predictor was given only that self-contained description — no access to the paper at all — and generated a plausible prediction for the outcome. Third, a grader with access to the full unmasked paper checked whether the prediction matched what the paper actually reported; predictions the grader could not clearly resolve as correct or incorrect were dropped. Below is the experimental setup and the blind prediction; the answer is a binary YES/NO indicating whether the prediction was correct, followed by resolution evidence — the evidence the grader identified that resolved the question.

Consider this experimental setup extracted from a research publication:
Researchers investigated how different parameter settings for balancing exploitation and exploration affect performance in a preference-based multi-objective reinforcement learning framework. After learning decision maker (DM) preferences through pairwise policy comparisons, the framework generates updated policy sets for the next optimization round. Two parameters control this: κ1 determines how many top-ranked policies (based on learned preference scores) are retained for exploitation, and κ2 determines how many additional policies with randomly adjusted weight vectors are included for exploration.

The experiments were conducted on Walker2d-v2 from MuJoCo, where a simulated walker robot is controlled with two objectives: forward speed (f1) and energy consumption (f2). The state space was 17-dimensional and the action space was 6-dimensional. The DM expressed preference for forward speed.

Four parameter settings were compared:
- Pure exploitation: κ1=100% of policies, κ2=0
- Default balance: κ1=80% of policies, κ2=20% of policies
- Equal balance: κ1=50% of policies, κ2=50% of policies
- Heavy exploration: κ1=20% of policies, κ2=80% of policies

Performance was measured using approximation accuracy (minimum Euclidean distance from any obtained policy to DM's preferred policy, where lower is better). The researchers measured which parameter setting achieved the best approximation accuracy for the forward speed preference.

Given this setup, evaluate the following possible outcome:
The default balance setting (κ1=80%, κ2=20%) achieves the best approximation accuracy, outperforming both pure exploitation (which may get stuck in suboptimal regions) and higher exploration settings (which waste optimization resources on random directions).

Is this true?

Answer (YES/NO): YES